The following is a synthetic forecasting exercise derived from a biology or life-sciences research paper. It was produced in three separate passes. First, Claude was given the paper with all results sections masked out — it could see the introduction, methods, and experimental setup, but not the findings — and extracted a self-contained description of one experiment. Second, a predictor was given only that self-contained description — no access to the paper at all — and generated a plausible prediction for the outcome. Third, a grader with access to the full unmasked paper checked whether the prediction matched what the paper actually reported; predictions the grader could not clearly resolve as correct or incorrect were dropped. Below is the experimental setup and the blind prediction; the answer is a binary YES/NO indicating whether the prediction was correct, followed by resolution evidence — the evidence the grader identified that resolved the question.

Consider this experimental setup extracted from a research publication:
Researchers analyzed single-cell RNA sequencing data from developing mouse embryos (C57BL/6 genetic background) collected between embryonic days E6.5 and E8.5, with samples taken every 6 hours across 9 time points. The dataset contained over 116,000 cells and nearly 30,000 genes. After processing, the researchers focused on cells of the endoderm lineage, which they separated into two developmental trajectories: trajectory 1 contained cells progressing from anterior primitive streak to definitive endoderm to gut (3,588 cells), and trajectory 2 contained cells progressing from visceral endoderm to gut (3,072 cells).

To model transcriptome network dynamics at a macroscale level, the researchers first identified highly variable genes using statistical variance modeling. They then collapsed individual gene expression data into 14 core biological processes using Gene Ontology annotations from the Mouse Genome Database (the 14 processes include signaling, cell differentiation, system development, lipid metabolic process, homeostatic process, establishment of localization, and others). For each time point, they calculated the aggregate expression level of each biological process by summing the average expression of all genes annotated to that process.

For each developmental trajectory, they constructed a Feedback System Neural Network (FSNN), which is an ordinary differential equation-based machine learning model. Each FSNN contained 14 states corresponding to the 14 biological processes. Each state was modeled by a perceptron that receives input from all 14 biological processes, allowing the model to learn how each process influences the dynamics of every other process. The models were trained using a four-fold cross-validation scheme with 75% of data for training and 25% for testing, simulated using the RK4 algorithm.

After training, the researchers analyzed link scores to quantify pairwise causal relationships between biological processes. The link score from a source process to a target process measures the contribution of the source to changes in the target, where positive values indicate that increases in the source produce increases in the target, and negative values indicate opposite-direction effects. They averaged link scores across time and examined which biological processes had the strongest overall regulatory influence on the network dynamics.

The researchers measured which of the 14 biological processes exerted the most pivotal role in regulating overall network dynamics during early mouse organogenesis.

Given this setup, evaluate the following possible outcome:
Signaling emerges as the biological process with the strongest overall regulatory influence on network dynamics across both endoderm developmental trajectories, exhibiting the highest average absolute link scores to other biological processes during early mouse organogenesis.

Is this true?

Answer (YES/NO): YES